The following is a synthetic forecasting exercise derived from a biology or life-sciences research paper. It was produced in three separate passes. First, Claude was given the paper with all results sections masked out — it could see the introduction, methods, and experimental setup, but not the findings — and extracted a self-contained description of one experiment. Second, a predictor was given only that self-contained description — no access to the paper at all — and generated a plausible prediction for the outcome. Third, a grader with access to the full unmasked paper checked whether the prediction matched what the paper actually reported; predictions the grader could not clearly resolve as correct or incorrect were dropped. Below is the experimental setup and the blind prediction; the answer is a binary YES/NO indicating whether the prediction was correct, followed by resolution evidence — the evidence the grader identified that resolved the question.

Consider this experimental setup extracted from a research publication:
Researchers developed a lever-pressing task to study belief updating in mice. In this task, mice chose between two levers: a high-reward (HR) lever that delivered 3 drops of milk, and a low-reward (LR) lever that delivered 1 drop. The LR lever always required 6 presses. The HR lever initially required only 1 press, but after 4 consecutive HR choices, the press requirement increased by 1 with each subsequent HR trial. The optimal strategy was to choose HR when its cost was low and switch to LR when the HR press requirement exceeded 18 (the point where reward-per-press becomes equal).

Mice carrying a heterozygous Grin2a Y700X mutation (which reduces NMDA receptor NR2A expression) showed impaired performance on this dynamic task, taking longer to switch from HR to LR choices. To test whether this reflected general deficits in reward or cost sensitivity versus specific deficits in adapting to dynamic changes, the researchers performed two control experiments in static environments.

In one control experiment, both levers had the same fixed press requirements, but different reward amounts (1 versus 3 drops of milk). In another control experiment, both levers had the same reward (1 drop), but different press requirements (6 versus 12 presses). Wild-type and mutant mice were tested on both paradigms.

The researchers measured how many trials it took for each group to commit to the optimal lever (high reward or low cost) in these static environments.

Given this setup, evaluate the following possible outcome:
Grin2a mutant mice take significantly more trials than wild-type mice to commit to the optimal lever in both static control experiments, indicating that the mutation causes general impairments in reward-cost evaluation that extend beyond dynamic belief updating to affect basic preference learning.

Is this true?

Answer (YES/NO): NO